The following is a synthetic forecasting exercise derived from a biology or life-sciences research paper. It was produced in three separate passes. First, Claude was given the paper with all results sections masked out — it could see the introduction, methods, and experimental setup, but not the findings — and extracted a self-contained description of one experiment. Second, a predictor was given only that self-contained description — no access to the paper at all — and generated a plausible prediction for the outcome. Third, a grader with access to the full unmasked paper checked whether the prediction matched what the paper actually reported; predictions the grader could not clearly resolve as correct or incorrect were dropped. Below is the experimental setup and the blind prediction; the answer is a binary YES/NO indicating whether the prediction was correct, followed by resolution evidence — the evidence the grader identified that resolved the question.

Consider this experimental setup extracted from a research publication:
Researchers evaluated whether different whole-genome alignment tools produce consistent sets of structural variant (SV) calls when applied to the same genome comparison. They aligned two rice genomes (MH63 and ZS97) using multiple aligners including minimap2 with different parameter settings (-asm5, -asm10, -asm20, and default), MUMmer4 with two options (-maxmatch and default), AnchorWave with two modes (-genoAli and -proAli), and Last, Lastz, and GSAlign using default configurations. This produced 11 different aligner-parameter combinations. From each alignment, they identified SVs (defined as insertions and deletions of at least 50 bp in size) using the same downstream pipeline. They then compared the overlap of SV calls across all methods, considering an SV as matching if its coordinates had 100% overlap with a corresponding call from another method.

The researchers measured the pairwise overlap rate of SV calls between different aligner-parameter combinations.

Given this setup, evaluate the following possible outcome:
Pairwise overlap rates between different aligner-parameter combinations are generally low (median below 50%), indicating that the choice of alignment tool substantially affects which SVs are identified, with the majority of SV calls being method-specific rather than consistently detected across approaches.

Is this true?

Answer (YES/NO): NO